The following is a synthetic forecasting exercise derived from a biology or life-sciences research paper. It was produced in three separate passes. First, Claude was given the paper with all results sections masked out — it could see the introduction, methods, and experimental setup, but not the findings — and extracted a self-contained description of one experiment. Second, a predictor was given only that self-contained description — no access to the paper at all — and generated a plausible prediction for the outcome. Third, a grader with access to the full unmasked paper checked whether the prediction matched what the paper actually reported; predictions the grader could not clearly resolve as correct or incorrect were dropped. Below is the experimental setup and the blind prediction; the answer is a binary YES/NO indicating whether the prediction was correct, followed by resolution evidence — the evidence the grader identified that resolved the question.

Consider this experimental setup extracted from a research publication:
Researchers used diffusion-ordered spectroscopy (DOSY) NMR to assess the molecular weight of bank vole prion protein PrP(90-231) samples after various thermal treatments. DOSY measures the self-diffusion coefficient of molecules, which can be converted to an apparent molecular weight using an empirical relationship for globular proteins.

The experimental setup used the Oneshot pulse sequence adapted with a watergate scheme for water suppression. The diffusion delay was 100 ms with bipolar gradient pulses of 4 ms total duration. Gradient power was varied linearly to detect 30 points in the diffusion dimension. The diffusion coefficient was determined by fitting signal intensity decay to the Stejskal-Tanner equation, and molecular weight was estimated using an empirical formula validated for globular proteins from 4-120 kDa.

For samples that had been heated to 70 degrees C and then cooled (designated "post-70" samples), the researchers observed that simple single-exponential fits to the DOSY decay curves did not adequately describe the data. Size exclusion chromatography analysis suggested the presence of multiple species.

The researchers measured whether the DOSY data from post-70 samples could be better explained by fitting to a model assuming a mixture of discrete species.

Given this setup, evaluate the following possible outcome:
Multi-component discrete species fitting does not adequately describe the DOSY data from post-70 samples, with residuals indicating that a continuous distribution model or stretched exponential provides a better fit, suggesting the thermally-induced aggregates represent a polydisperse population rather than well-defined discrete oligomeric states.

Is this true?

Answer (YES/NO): NO